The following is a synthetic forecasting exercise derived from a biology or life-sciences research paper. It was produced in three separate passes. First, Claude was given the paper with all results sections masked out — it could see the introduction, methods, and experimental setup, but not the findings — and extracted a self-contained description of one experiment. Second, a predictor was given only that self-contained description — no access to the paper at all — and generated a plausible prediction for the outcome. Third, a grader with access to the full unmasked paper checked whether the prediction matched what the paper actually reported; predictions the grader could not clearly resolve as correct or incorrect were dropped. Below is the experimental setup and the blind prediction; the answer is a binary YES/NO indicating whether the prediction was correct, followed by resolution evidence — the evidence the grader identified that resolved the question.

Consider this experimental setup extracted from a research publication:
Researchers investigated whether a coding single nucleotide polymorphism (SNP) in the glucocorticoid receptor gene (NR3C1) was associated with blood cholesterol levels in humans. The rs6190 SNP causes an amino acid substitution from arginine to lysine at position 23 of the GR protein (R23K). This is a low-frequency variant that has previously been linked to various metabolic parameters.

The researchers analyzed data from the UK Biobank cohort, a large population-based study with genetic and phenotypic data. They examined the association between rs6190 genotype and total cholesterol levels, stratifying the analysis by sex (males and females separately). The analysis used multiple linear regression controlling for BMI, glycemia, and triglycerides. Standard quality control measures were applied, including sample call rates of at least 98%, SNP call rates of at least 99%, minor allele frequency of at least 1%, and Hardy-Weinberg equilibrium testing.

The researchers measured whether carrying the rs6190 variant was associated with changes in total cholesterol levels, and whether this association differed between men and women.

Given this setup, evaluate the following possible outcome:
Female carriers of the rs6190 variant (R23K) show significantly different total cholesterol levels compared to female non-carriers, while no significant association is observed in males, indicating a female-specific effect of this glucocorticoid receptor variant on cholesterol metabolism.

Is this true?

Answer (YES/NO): YES